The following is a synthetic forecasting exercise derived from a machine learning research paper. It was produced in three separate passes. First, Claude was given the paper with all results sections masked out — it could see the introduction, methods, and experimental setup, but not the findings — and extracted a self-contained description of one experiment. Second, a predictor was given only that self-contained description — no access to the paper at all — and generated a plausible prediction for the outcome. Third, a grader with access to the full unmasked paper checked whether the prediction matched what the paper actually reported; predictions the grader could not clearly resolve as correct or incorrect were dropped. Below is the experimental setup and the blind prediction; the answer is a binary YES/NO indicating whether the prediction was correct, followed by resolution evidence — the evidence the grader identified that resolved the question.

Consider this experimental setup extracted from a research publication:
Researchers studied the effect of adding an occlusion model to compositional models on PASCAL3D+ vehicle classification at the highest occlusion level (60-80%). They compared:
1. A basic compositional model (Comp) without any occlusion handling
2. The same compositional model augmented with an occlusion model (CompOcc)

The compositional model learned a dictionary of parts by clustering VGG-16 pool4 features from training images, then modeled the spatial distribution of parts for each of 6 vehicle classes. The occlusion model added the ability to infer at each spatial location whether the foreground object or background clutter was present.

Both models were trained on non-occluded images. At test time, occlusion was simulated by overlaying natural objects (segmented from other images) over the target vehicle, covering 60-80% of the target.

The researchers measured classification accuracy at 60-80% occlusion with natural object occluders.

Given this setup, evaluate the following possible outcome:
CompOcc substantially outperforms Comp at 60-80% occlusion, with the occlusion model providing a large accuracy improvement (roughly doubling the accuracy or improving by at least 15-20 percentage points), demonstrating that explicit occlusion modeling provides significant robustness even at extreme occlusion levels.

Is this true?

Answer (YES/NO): NO